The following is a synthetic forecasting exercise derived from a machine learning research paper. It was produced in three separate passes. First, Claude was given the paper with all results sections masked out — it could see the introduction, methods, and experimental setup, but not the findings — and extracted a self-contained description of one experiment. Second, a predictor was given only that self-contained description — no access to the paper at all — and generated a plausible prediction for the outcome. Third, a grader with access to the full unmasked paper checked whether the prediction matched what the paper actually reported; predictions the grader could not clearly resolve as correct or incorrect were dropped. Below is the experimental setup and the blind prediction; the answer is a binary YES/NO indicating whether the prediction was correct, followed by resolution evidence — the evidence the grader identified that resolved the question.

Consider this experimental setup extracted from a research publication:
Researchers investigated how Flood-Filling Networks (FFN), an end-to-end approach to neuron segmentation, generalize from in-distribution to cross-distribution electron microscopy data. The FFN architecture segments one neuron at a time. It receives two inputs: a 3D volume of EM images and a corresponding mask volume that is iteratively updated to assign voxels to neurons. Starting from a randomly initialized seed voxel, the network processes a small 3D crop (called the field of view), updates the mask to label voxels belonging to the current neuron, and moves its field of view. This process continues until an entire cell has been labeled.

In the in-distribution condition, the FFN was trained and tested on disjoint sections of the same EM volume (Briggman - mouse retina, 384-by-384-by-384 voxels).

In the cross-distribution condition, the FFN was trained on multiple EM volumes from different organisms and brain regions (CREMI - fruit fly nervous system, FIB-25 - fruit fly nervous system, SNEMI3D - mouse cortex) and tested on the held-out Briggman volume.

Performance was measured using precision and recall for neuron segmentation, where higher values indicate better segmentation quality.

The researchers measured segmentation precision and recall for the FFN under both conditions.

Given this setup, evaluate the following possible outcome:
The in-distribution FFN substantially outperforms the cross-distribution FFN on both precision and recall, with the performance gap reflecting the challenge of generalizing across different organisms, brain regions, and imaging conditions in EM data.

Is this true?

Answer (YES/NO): YES